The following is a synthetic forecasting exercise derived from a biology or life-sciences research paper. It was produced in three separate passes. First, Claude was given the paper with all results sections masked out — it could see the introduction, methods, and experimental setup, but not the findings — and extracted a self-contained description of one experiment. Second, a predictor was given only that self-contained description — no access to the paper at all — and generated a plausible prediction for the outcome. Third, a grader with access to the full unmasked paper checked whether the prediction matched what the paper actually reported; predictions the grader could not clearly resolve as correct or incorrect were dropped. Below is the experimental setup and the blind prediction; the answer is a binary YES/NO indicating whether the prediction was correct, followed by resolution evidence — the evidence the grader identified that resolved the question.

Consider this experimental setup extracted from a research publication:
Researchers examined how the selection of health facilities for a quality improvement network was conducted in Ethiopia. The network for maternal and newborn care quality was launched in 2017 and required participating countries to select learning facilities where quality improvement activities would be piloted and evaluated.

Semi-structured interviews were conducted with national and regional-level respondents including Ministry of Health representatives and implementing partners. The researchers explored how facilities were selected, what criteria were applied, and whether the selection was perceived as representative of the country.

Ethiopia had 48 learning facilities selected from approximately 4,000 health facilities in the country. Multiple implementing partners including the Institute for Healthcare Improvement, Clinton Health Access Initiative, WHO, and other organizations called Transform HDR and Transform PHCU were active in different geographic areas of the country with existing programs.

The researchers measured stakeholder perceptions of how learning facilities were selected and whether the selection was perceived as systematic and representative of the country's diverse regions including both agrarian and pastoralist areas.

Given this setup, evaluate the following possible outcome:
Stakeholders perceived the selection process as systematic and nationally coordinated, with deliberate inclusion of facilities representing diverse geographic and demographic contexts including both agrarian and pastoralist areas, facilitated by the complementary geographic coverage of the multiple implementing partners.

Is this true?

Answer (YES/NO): NO